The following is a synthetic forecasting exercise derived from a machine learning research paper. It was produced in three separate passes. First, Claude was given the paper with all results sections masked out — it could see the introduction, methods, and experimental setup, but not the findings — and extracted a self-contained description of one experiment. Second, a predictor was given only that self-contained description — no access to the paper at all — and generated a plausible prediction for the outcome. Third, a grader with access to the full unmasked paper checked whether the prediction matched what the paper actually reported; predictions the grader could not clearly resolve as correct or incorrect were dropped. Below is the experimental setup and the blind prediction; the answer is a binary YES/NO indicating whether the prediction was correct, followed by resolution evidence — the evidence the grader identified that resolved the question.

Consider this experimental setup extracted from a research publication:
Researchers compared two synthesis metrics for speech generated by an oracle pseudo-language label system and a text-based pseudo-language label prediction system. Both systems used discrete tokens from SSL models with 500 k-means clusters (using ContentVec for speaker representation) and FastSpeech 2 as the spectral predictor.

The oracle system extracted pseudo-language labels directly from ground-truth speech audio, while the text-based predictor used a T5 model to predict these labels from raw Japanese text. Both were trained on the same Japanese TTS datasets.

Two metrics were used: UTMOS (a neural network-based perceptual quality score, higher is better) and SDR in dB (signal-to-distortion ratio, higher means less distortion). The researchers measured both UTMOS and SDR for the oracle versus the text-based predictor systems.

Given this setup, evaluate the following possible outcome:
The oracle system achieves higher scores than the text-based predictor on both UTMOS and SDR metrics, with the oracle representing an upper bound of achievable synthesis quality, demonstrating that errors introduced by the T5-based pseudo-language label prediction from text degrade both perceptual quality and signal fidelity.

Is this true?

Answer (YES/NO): NO